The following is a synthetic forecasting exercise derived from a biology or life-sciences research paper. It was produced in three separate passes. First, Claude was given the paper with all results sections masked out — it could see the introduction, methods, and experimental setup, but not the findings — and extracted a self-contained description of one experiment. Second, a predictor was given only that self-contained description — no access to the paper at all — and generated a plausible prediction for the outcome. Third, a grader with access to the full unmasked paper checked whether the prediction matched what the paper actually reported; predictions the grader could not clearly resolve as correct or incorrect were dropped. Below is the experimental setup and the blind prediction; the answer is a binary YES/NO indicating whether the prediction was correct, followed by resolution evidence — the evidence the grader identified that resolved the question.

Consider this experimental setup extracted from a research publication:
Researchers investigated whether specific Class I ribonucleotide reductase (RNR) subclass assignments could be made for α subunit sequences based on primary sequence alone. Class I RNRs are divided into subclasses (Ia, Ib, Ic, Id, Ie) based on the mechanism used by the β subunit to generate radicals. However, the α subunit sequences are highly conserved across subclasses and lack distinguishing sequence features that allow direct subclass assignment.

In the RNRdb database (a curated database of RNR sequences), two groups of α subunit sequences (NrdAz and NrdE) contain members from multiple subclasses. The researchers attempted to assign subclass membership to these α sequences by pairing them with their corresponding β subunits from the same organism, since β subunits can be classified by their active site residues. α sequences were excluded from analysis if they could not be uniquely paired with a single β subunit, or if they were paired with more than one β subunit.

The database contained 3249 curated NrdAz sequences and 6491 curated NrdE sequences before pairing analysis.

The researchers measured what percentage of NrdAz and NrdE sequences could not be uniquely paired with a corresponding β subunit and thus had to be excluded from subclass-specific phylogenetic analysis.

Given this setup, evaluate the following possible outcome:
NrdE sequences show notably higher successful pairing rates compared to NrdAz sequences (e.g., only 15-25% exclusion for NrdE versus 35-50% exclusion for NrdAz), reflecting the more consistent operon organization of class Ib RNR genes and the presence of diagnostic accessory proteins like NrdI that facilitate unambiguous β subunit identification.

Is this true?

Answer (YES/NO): NO